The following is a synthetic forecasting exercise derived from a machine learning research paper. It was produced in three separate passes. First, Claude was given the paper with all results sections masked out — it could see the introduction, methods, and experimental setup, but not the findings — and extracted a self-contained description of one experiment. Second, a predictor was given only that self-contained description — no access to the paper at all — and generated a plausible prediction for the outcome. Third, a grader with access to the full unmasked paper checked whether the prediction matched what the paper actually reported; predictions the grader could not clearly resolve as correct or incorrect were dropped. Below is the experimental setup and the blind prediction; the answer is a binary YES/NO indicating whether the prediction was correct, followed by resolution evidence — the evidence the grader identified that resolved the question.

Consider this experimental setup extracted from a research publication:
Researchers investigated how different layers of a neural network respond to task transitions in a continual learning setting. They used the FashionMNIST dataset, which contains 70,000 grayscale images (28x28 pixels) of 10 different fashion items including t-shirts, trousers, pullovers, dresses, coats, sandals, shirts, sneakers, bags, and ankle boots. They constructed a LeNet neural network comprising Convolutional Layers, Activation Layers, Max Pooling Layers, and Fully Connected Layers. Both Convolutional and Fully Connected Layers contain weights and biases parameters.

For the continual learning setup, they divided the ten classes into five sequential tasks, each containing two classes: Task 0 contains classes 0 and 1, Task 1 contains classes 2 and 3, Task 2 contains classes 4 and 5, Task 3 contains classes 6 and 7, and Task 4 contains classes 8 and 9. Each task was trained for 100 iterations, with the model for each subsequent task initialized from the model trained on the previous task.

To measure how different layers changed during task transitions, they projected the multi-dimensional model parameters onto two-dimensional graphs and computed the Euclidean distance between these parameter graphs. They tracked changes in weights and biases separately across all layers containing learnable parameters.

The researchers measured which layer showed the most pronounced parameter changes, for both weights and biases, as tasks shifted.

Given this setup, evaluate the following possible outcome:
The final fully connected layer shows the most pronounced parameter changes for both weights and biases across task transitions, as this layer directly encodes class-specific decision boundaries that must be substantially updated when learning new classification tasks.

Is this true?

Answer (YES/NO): YES